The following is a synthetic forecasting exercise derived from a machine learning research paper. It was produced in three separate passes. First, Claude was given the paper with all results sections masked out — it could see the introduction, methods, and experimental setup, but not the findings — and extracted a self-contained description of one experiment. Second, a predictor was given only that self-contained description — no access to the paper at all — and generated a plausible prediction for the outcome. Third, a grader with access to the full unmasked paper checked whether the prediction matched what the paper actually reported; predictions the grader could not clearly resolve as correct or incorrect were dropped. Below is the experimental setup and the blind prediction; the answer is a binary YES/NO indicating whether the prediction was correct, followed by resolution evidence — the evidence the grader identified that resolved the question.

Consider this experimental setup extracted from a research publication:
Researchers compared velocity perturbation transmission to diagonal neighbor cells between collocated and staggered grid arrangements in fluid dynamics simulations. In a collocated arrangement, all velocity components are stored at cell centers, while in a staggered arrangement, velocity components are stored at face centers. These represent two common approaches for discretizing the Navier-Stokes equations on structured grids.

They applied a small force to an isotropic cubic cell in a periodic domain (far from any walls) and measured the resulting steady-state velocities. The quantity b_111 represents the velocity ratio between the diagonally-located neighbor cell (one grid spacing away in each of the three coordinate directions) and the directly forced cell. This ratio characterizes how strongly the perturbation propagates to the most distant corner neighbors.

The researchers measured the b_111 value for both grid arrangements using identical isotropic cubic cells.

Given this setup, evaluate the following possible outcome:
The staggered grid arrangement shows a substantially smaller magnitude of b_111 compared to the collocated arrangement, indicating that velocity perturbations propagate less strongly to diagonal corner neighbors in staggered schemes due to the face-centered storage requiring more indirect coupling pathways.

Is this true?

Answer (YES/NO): NO